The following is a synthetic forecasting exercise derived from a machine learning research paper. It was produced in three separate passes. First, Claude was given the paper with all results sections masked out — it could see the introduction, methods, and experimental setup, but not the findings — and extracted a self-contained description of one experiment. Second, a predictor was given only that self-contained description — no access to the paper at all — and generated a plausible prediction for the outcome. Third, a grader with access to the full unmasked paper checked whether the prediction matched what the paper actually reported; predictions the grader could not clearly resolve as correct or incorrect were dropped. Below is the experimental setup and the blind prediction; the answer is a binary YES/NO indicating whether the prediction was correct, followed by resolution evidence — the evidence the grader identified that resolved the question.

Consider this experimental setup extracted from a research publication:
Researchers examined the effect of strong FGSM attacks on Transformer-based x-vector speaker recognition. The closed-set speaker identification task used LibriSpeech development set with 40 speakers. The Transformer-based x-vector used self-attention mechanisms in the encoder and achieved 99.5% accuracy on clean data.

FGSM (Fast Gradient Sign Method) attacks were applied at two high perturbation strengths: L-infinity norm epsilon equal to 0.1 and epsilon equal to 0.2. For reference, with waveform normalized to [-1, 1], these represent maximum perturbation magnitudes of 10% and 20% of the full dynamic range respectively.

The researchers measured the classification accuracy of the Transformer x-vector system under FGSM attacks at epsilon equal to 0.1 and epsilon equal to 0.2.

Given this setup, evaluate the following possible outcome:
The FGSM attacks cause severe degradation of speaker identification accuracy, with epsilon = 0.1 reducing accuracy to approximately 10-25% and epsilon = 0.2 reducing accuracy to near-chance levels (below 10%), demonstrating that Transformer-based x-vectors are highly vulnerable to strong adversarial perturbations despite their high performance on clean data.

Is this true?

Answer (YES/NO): NO